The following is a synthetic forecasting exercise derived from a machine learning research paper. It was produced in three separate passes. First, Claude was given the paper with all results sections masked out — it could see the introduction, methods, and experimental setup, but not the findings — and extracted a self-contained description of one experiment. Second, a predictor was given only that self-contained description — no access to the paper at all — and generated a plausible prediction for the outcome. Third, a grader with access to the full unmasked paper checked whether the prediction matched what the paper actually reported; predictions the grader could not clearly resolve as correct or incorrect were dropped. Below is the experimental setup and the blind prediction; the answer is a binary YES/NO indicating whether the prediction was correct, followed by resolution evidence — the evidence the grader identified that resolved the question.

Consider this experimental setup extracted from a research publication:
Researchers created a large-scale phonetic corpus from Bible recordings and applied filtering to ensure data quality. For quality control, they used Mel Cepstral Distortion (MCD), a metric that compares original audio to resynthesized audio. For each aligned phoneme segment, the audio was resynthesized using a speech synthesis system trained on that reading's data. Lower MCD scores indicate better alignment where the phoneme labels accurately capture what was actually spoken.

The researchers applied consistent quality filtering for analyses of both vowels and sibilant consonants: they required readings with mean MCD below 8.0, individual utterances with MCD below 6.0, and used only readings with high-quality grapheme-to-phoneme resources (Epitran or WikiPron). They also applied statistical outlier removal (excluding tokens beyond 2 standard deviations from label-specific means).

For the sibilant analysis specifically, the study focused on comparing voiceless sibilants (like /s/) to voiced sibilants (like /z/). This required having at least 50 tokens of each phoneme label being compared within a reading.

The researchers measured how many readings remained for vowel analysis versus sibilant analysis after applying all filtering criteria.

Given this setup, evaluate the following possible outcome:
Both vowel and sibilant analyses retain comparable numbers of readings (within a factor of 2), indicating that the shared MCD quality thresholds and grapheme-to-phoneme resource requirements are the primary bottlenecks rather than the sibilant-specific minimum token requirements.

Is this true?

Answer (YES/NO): NO